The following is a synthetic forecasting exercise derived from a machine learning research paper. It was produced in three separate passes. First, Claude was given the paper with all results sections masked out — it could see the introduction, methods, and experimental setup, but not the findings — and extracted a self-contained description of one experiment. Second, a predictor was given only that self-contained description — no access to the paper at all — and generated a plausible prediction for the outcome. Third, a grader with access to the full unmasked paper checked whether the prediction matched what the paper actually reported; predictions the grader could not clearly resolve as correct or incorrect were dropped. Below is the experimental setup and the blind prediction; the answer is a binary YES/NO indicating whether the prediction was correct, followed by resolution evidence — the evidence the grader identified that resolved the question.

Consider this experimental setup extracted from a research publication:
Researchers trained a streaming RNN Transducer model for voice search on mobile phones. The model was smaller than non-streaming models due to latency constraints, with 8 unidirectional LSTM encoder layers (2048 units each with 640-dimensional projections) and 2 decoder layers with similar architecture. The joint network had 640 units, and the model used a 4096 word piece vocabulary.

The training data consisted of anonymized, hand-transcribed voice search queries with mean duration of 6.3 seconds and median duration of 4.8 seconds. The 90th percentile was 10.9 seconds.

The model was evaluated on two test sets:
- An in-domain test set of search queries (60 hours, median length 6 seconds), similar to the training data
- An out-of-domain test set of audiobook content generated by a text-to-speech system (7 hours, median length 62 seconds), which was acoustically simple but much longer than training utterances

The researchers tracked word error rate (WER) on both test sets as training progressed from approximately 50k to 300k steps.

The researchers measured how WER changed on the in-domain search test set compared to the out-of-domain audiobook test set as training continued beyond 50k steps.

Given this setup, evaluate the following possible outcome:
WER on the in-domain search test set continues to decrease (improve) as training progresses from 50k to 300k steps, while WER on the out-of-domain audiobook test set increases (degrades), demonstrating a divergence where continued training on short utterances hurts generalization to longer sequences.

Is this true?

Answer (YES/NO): YES